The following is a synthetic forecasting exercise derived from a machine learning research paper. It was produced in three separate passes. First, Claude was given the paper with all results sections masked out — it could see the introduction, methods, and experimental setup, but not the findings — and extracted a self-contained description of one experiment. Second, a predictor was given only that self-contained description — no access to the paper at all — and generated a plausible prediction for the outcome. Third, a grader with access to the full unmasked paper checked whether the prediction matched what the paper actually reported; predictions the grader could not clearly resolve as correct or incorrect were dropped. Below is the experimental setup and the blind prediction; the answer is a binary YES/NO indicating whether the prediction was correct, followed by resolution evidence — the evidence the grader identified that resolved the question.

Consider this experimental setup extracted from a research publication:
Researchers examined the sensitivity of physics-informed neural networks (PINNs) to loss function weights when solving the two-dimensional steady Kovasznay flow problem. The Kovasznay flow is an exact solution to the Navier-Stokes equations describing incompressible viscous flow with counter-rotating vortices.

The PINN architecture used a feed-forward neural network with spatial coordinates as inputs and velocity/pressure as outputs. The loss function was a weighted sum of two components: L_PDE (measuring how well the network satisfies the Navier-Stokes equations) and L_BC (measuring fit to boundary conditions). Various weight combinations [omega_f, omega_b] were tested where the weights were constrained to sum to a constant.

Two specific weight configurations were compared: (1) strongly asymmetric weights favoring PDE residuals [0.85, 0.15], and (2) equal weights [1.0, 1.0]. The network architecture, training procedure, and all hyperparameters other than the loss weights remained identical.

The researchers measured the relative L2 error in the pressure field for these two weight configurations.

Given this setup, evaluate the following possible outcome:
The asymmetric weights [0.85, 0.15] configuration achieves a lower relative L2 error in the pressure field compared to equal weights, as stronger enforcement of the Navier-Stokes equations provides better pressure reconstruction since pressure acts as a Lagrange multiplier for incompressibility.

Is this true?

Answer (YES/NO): NO